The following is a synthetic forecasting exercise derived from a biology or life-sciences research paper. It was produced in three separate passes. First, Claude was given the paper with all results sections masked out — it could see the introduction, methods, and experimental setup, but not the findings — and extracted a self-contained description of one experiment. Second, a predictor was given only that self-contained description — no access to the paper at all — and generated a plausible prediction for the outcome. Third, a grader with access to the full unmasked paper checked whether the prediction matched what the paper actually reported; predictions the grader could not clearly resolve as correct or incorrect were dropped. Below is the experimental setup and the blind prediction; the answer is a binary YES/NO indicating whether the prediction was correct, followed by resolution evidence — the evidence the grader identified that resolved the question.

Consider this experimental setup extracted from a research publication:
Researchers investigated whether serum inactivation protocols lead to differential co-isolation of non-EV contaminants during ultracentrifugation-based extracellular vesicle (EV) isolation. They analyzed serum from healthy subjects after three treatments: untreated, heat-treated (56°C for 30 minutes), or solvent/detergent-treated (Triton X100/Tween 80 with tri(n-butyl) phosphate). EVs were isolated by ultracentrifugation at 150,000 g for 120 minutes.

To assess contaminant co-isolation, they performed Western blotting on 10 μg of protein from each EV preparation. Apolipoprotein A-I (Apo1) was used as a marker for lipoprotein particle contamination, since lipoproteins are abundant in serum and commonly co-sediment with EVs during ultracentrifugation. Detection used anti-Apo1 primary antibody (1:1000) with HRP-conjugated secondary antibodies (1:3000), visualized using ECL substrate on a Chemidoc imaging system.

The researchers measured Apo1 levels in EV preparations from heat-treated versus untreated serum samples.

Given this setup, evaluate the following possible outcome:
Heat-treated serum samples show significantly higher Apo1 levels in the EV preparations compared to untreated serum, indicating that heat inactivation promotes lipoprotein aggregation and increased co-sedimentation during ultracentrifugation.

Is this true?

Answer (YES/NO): YES